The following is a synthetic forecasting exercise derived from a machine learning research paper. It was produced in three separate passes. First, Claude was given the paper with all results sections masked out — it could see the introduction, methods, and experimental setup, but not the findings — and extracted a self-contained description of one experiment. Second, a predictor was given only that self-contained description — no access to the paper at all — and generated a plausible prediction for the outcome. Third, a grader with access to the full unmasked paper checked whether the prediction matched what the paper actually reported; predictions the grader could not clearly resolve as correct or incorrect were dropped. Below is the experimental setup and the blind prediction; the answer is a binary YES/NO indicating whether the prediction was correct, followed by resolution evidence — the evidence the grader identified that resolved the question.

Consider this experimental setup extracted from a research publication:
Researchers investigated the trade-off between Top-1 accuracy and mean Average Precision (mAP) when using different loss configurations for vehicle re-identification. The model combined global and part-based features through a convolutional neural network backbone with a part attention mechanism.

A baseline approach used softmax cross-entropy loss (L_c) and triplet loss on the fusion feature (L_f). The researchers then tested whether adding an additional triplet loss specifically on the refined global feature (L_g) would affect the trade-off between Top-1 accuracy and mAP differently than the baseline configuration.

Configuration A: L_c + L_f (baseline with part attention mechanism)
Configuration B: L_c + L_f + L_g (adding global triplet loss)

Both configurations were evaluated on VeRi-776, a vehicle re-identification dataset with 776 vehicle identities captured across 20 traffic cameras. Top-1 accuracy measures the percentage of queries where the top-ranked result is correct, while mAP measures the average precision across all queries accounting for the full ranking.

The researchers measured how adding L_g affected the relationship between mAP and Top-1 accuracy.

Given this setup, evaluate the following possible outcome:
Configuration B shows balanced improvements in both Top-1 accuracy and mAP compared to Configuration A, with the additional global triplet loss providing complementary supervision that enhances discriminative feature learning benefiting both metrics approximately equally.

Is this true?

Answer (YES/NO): NO